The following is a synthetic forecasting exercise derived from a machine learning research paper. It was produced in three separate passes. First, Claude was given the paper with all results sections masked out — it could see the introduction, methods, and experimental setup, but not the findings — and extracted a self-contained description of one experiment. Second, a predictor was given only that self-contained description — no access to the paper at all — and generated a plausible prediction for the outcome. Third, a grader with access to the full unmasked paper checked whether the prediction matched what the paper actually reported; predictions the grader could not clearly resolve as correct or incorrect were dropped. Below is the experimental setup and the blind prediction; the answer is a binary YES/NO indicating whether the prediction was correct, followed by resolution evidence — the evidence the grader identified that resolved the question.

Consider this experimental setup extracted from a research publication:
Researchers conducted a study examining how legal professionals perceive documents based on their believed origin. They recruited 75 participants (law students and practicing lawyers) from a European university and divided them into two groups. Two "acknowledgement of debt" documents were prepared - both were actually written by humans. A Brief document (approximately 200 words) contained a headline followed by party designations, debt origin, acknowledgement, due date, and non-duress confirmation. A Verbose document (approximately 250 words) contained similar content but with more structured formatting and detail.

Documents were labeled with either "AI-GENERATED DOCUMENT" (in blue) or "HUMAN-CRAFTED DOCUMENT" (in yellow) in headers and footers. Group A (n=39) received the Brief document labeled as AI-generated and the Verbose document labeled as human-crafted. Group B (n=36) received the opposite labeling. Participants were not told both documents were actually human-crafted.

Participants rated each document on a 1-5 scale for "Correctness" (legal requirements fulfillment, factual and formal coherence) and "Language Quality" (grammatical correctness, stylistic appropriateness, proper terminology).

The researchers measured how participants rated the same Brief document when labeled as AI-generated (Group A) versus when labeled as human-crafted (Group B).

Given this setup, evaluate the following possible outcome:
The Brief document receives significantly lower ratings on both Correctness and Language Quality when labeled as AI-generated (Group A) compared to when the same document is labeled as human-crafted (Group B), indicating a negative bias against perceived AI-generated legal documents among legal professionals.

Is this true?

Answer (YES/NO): YES